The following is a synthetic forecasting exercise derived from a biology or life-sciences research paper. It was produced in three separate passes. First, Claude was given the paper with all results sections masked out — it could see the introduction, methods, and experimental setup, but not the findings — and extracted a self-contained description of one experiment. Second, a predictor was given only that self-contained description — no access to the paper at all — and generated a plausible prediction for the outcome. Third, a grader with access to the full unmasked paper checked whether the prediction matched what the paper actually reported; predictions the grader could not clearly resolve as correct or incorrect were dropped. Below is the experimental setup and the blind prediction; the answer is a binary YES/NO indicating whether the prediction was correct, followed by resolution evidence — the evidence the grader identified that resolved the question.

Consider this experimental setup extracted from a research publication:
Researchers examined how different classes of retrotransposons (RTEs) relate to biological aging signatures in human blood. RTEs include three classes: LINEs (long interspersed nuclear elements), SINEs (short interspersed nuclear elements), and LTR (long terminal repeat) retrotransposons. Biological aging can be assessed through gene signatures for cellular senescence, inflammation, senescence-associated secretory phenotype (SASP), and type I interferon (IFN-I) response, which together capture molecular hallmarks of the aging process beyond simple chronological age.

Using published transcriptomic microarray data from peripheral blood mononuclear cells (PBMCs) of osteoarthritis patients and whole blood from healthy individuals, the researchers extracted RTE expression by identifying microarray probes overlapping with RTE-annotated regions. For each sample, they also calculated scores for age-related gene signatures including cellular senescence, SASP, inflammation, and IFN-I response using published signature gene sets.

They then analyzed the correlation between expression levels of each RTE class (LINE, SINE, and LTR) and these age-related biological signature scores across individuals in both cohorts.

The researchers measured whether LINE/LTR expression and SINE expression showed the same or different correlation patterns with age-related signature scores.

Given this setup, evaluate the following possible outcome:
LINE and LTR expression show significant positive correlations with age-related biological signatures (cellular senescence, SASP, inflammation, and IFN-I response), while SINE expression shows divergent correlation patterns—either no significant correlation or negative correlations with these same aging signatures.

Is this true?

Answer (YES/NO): YES